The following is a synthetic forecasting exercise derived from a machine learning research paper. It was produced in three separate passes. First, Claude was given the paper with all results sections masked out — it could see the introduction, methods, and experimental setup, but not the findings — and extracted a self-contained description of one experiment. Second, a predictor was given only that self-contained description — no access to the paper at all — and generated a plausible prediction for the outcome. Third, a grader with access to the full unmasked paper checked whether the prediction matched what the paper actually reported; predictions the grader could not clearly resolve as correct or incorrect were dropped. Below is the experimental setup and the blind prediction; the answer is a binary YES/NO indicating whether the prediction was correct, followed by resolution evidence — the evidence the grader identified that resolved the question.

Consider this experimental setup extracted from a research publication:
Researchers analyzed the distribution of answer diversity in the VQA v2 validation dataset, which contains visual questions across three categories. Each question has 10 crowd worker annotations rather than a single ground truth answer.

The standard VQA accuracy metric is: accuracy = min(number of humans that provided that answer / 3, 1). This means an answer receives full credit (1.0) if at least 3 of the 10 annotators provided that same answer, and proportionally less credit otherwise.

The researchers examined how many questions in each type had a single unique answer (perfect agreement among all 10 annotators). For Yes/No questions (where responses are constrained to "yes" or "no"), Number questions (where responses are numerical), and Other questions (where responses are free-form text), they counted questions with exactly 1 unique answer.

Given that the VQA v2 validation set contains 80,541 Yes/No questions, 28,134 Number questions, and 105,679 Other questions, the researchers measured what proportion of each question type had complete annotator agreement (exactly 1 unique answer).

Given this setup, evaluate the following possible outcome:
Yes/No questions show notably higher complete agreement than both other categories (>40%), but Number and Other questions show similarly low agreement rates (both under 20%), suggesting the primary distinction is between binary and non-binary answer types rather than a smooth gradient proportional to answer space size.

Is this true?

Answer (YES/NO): NO